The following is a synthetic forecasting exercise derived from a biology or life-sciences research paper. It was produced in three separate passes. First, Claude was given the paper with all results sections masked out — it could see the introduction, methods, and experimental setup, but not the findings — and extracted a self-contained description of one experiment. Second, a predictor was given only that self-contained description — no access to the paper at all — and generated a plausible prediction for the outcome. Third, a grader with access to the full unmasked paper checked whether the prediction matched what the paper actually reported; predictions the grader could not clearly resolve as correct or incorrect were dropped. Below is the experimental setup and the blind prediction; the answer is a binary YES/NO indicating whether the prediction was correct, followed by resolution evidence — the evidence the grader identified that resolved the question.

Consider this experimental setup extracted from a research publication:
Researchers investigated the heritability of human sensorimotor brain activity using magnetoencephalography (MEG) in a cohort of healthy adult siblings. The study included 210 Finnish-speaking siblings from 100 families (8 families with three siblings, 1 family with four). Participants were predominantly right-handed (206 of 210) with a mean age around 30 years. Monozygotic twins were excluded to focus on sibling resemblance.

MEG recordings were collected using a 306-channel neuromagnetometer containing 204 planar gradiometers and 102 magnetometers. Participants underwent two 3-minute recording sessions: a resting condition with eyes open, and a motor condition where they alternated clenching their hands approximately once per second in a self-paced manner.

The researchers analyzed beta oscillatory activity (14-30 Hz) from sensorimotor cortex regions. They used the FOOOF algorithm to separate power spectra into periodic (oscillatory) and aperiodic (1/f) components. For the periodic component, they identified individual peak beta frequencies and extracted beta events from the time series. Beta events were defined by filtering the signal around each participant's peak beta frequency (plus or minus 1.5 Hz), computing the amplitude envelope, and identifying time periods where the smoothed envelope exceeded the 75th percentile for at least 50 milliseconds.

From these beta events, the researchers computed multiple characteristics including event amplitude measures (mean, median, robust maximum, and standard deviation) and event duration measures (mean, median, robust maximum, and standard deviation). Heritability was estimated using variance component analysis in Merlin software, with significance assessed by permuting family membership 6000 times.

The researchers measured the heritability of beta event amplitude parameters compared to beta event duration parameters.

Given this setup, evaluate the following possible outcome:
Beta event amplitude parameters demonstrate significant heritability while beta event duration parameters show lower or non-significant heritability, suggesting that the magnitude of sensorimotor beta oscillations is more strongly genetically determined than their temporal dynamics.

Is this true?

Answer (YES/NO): YES